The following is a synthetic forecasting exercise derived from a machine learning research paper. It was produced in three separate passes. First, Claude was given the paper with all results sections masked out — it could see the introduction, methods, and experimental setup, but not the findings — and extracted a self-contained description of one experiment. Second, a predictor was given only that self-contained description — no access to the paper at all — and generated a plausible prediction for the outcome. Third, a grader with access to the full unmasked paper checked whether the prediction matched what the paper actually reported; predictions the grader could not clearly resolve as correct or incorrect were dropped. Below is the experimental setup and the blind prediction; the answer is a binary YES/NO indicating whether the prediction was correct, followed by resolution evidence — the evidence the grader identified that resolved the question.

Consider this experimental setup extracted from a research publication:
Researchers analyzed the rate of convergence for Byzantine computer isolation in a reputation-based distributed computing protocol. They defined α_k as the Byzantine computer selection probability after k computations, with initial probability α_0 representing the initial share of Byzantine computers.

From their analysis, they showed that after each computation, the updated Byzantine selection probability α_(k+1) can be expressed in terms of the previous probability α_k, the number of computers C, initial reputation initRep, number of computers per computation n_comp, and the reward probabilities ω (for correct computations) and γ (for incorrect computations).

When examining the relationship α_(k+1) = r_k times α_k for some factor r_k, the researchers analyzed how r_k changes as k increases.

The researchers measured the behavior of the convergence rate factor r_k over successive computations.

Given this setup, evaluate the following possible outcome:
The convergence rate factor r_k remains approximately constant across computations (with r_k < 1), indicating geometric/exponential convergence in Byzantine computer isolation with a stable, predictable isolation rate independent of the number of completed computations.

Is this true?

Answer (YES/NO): NO